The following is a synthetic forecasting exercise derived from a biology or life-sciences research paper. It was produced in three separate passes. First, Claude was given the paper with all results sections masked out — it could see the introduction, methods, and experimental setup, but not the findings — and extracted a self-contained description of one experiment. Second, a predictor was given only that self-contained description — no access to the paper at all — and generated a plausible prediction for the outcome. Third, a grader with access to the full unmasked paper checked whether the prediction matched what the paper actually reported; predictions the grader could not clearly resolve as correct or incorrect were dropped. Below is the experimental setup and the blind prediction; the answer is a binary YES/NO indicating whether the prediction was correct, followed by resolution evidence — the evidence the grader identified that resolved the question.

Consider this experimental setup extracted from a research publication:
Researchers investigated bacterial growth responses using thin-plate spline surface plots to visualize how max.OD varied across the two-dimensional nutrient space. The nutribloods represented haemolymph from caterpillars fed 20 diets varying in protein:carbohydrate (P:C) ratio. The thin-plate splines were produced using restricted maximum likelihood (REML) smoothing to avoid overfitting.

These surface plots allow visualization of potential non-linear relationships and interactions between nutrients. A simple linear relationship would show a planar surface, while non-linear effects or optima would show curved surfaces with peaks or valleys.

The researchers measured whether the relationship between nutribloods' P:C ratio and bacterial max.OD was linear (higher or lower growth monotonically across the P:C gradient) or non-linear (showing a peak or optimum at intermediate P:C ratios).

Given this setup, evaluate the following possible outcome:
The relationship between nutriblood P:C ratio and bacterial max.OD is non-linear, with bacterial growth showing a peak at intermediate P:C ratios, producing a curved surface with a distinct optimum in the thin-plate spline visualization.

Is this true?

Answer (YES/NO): NO